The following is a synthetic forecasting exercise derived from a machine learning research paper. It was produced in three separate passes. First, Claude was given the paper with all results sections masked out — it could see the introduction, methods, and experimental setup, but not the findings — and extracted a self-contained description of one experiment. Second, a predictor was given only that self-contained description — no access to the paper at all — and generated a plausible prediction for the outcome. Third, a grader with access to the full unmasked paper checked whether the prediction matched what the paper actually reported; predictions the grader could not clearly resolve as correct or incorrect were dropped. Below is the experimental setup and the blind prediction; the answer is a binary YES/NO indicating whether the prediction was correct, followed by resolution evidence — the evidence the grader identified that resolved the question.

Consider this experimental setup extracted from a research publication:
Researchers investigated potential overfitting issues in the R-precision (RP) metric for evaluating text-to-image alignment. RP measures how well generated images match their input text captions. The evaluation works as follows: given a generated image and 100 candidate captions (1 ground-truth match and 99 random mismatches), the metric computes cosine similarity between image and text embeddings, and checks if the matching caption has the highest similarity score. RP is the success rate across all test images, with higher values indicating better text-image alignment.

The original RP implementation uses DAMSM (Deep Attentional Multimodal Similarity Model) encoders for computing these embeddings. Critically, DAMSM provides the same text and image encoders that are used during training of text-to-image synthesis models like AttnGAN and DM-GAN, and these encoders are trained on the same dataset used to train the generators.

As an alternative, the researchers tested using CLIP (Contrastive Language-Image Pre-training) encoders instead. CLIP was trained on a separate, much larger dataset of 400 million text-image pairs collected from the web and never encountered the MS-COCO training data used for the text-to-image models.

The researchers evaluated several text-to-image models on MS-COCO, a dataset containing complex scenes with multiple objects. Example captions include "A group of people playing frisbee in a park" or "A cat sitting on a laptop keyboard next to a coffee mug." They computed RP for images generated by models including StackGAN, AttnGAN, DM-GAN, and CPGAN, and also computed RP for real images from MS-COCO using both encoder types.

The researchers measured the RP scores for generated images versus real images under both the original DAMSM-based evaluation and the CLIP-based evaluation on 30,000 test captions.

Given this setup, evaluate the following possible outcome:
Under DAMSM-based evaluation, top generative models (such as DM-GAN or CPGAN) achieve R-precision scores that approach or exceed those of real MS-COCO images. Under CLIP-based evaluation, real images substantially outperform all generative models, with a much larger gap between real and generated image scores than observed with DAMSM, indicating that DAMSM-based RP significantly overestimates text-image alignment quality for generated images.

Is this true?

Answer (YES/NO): YES